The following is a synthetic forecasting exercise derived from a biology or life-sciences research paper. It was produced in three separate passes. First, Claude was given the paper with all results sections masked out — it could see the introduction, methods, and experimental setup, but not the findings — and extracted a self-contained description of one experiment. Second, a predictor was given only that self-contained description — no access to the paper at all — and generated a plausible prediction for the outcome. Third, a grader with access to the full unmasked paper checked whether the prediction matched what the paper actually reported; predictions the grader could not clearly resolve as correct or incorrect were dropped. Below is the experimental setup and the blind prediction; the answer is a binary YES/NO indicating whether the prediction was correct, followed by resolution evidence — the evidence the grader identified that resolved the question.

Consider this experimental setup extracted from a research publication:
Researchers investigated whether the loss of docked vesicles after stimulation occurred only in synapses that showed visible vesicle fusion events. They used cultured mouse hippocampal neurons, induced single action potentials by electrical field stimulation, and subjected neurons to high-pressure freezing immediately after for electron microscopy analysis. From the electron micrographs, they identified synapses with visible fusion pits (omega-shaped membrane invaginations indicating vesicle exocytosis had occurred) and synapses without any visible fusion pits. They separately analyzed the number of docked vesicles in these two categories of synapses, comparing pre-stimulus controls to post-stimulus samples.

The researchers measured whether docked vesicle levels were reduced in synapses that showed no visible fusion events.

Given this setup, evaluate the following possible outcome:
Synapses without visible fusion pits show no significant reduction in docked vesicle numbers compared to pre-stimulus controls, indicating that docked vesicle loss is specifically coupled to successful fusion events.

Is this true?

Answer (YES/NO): NO